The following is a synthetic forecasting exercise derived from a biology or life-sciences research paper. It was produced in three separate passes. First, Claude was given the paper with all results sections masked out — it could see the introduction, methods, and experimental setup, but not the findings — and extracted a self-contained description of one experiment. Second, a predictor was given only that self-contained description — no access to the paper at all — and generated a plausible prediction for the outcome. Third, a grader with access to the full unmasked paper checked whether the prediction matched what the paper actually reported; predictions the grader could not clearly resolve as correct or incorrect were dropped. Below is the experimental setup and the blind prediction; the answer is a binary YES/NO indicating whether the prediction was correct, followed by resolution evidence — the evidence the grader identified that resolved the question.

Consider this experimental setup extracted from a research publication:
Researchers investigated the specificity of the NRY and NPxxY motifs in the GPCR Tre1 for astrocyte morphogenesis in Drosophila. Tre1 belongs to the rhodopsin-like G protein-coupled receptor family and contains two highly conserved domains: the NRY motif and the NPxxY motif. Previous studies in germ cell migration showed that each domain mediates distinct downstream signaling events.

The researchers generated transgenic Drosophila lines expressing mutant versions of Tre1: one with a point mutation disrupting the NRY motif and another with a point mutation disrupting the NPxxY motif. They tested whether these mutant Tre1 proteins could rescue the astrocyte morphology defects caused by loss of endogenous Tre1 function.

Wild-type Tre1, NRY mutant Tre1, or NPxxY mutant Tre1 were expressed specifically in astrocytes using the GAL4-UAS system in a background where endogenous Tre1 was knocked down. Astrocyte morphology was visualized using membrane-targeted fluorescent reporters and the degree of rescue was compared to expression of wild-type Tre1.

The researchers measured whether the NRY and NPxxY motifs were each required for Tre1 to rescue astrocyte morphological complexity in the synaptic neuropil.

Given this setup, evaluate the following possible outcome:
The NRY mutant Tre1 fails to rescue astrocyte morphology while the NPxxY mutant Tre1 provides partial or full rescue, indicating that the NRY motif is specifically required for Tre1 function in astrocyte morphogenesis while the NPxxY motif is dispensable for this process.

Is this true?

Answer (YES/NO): NO